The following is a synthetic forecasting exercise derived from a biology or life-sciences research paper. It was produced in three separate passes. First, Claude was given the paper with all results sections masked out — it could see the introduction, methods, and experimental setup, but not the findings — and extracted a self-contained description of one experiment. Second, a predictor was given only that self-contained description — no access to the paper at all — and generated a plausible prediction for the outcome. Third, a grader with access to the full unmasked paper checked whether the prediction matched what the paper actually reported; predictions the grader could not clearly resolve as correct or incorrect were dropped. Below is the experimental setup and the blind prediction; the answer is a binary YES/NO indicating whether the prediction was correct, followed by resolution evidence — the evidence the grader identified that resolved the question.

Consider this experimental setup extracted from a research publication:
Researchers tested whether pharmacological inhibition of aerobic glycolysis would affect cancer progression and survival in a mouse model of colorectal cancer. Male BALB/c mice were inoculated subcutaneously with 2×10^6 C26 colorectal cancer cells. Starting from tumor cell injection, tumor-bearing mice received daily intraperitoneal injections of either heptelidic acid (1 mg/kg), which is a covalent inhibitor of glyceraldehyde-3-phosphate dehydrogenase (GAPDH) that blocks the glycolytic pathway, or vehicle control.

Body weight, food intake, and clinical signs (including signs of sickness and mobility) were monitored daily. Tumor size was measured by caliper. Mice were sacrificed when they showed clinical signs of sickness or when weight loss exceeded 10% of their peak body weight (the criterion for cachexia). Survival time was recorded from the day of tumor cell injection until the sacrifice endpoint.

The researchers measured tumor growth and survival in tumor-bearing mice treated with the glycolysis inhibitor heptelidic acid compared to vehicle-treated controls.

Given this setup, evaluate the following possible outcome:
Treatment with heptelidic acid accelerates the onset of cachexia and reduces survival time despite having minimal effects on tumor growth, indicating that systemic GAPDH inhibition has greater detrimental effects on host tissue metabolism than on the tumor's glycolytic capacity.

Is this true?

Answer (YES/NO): NO